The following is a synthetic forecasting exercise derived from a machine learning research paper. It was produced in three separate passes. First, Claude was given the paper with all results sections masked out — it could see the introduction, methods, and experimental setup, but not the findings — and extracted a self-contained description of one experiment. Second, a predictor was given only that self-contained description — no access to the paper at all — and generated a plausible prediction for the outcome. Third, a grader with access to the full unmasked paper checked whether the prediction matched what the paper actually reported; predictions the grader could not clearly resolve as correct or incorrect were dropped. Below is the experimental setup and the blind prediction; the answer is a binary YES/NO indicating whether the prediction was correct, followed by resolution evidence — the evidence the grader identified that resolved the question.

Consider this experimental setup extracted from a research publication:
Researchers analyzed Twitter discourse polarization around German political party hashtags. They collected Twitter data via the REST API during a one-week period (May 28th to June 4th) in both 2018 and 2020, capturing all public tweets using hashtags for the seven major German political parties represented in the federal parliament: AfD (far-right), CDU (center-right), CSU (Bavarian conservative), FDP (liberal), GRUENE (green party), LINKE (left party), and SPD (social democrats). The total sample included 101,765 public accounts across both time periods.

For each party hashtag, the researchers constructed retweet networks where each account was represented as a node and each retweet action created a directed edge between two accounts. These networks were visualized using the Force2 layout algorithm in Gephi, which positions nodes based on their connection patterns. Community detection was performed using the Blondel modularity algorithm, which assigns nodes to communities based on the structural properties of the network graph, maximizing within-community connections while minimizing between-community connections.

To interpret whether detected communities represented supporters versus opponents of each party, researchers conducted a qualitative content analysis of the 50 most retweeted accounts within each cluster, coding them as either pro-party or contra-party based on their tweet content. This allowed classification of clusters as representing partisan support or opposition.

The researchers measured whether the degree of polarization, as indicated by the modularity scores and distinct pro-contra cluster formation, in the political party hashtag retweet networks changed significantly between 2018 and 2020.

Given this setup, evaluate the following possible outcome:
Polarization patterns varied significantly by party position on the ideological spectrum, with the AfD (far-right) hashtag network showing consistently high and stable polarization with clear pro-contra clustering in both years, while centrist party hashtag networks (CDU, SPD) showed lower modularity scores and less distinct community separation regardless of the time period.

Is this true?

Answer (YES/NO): NO